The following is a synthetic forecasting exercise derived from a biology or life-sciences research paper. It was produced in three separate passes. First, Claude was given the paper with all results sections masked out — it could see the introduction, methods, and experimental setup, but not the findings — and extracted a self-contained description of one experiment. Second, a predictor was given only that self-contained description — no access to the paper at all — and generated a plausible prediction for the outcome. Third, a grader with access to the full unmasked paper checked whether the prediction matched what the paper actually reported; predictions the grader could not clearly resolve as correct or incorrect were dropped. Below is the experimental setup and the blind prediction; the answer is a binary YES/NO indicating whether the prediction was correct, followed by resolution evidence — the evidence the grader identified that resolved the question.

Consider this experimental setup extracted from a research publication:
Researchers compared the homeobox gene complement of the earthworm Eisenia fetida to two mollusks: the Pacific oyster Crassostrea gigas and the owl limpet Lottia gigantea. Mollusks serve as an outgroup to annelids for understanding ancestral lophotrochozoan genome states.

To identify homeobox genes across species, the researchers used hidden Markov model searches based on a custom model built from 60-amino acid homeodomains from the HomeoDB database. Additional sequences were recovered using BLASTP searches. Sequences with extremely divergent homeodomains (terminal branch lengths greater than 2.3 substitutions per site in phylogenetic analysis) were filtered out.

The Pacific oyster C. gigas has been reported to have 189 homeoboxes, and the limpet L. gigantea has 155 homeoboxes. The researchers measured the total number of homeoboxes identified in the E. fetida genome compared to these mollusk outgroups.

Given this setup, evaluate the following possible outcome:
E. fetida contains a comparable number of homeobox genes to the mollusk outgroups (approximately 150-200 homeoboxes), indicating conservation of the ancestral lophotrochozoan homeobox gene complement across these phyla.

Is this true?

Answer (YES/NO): NO